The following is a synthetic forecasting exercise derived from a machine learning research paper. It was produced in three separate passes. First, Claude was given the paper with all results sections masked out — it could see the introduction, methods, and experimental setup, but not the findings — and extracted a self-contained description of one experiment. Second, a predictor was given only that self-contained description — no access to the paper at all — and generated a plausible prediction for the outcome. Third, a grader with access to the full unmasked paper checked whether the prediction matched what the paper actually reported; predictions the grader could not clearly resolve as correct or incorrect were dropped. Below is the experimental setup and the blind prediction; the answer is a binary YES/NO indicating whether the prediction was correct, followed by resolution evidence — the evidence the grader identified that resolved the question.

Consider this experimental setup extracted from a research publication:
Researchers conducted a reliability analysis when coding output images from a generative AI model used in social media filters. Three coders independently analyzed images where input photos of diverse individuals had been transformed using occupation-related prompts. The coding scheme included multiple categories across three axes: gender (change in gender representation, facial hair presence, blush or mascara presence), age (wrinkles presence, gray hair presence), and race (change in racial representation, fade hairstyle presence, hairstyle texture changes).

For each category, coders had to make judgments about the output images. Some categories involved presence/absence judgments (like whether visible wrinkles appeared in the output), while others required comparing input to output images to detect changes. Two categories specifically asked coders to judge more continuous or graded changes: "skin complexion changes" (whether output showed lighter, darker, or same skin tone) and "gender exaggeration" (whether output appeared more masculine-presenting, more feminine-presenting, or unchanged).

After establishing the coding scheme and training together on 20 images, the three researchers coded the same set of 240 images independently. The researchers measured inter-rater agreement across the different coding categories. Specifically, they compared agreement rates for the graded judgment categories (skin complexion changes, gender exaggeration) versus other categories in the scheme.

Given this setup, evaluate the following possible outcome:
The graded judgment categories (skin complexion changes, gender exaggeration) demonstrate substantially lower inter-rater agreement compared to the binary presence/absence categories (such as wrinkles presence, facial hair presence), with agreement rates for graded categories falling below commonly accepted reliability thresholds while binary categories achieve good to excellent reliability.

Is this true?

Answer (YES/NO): YES